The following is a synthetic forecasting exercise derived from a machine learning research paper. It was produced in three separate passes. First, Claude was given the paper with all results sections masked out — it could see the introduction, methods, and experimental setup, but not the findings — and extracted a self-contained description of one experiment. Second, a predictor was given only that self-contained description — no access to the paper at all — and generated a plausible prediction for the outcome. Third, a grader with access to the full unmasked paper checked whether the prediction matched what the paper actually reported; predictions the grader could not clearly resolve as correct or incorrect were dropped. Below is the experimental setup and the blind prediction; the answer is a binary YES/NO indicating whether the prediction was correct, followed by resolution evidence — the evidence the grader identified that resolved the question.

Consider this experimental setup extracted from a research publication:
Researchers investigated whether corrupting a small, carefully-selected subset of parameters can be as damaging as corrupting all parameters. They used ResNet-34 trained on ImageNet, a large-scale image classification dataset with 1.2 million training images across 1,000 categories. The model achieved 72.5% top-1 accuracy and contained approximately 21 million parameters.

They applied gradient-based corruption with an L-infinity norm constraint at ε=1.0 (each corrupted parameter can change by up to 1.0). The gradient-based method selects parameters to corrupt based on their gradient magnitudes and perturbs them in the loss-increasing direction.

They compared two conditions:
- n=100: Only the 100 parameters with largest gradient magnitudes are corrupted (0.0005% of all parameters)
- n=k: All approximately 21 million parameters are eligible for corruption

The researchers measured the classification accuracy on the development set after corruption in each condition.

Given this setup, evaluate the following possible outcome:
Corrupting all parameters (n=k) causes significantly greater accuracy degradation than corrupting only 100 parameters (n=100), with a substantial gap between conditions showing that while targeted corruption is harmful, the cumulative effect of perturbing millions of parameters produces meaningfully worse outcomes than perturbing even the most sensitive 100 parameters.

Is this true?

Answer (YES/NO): NO